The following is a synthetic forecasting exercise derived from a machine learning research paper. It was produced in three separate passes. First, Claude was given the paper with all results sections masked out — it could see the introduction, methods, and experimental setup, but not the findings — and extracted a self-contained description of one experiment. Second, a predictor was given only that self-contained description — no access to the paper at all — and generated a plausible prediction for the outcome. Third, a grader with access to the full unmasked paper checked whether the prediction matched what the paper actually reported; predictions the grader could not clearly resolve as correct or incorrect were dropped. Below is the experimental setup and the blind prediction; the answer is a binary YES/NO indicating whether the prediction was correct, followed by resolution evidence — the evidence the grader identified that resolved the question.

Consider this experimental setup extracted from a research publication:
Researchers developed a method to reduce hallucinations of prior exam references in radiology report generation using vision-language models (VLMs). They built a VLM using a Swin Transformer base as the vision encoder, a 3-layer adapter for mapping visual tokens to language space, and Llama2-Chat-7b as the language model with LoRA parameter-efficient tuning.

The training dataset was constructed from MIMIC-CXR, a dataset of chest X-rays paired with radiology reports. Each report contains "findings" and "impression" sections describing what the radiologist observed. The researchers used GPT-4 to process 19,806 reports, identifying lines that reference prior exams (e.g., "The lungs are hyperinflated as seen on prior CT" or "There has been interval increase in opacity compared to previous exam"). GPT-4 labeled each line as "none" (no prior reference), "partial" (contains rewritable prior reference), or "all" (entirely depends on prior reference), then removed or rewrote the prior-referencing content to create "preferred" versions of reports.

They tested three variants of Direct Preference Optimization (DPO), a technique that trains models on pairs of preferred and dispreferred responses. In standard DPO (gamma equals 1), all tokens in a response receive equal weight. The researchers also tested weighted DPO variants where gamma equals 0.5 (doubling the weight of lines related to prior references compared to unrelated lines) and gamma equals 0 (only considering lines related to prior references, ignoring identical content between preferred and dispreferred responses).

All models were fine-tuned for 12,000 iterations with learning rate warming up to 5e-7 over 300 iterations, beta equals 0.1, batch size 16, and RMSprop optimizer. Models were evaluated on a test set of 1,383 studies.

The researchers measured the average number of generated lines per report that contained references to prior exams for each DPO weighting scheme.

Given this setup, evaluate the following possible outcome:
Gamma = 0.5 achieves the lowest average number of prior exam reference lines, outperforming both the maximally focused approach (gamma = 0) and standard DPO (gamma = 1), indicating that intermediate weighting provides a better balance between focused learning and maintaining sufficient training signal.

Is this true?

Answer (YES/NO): YES